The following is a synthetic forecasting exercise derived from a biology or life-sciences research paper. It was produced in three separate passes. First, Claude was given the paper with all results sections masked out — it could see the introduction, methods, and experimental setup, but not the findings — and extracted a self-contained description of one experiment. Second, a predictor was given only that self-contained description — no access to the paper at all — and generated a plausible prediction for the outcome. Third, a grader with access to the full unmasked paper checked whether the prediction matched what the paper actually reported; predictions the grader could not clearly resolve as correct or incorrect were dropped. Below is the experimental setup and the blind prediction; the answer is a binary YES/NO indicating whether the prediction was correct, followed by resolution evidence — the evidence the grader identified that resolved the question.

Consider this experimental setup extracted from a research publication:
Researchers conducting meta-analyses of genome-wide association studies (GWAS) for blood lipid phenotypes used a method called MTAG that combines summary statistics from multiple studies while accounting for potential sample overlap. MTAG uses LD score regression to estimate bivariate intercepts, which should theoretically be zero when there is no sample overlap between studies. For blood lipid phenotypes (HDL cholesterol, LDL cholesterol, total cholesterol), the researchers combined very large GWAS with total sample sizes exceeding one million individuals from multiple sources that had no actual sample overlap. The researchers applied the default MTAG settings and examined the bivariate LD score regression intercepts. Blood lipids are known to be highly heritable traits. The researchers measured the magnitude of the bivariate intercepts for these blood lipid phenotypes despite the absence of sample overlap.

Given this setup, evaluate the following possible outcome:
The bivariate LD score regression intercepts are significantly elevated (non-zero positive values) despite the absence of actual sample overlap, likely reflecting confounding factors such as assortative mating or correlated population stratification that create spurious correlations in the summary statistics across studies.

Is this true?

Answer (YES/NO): NO